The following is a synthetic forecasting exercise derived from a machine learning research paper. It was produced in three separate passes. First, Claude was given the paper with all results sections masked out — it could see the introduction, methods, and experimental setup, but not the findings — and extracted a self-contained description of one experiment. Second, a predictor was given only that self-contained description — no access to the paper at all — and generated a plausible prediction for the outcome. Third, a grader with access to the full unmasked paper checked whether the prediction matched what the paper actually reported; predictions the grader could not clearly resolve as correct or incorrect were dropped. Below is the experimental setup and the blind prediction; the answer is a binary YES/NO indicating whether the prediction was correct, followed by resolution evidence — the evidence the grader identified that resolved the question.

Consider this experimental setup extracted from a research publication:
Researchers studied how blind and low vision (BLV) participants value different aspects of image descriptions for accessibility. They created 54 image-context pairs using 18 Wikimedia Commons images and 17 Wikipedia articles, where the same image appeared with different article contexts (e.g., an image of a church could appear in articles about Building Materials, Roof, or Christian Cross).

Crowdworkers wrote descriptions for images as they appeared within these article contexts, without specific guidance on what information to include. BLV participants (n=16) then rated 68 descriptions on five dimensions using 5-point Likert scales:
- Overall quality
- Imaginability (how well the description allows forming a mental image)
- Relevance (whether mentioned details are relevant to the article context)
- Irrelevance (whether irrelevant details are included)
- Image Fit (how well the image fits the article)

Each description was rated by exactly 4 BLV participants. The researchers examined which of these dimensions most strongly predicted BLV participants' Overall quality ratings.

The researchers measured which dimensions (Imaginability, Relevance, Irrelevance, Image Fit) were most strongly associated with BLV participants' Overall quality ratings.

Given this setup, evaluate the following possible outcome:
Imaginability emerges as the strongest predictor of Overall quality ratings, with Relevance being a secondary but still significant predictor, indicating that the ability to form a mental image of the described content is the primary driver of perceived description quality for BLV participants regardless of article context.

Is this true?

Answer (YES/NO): NO